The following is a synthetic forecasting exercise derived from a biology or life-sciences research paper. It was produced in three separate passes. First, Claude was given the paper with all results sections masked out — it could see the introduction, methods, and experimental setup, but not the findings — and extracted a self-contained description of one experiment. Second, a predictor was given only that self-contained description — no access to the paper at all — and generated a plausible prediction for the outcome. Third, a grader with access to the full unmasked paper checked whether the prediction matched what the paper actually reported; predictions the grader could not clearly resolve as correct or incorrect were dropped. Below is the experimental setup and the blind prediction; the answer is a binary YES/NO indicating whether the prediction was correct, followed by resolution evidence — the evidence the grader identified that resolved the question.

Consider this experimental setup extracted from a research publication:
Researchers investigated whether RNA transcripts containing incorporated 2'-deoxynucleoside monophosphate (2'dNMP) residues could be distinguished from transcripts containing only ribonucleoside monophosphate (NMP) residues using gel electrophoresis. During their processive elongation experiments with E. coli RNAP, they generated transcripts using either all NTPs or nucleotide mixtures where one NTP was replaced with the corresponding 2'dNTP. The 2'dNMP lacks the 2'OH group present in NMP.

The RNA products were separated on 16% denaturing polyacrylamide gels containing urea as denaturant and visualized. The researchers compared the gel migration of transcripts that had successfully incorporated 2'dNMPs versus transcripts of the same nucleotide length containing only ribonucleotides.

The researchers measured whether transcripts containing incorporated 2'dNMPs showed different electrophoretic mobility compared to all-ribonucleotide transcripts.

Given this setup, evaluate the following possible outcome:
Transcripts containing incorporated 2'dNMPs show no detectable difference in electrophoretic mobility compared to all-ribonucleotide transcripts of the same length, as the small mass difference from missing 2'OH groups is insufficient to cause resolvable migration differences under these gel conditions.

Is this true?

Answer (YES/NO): NO